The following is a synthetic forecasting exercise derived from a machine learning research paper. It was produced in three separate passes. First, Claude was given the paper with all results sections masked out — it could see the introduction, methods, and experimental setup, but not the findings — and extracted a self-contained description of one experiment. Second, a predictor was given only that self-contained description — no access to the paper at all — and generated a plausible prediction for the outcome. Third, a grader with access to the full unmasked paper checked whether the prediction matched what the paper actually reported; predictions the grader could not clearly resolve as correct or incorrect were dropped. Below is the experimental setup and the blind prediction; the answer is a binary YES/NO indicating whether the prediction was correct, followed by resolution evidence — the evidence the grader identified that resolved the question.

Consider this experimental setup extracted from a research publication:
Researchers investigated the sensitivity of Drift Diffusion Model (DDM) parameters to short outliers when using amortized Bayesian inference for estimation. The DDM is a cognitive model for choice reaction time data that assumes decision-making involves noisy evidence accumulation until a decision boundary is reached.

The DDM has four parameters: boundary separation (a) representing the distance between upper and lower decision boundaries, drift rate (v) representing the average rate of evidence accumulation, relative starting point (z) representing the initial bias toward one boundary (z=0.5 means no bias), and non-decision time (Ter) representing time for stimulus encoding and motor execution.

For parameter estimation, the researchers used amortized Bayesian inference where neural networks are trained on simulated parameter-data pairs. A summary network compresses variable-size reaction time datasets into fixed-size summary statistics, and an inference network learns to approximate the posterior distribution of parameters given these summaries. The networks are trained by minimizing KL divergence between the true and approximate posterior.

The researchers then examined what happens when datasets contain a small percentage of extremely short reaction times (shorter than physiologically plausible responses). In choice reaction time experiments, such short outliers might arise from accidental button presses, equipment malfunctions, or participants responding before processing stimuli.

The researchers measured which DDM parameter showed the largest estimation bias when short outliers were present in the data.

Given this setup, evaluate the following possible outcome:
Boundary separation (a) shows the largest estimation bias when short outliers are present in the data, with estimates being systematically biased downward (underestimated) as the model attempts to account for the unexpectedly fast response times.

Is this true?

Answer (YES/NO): NO